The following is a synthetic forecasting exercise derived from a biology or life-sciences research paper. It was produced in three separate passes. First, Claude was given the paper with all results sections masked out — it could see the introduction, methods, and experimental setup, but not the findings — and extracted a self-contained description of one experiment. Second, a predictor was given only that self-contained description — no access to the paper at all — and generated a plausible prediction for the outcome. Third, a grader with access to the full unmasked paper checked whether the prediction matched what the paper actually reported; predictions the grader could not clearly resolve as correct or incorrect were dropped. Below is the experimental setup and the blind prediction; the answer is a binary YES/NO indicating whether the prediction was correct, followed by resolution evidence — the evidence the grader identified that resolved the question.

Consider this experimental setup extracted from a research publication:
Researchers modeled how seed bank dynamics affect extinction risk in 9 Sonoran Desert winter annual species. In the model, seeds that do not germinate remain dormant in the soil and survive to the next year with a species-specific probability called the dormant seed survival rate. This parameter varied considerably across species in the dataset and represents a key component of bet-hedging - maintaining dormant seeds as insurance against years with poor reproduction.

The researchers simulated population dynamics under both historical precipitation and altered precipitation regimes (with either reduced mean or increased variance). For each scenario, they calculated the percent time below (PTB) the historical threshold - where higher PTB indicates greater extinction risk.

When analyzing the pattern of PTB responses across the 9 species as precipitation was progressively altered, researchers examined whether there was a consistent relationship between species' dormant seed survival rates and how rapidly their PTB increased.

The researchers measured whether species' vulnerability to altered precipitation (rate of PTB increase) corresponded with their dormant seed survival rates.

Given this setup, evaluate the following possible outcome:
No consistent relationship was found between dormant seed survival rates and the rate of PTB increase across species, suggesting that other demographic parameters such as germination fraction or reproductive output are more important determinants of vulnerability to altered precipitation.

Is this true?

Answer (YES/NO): NO